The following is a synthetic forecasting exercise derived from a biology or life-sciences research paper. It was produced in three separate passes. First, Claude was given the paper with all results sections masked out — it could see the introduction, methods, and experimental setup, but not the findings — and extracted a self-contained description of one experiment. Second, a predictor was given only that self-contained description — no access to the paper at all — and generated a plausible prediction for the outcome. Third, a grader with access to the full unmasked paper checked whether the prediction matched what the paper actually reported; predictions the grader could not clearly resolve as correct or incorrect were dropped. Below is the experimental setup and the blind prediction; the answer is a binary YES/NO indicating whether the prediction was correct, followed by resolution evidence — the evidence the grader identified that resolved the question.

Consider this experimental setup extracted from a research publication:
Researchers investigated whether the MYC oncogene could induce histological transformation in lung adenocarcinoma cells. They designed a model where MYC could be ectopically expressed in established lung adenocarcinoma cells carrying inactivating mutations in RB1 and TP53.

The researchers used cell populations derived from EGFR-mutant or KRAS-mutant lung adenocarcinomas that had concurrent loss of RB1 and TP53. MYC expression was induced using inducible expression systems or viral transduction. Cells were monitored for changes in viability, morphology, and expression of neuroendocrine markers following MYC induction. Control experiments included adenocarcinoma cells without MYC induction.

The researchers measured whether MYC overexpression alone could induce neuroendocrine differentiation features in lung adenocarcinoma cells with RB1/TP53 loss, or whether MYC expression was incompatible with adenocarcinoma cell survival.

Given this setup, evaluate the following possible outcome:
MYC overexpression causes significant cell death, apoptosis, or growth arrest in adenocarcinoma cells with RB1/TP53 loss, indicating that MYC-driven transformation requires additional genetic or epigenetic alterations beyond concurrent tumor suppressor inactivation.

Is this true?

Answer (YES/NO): YES